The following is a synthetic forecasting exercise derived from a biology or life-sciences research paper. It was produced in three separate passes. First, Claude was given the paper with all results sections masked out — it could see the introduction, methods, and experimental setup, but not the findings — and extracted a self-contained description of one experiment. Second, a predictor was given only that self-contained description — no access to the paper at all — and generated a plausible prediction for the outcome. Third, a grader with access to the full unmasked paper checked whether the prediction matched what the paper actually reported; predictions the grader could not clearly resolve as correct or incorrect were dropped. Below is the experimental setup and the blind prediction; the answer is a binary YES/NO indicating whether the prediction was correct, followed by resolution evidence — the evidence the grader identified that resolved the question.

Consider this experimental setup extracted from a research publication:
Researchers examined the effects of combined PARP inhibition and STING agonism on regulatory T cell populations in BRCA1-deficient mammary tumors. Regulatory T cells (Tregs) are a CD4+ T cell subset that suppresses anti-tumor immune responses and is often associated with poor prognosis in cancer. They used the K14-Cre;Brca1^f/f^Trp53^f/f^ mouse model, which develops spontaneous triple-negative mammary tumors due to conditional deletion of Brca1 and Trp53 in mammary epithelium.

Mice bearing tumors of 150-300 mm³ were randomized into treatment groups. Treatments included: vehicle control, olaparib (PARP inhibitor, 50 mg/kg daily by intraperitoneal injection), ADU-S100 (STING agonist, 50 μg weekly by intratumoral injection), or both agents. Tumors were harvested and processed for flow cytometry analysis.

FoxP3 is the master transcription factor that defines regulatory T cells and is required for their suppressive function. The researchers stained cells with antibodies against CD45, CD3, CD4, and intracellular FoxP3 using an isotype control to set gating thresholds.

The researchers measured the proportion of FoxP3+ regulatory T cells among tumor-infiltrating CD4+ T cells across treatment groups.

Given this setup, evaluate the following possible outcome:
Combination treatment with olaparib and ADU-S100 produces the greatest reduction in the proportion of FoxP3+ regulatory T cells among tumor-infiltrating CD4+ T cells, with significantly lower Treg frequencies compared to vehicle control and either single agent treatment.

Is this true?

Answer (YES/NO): NO